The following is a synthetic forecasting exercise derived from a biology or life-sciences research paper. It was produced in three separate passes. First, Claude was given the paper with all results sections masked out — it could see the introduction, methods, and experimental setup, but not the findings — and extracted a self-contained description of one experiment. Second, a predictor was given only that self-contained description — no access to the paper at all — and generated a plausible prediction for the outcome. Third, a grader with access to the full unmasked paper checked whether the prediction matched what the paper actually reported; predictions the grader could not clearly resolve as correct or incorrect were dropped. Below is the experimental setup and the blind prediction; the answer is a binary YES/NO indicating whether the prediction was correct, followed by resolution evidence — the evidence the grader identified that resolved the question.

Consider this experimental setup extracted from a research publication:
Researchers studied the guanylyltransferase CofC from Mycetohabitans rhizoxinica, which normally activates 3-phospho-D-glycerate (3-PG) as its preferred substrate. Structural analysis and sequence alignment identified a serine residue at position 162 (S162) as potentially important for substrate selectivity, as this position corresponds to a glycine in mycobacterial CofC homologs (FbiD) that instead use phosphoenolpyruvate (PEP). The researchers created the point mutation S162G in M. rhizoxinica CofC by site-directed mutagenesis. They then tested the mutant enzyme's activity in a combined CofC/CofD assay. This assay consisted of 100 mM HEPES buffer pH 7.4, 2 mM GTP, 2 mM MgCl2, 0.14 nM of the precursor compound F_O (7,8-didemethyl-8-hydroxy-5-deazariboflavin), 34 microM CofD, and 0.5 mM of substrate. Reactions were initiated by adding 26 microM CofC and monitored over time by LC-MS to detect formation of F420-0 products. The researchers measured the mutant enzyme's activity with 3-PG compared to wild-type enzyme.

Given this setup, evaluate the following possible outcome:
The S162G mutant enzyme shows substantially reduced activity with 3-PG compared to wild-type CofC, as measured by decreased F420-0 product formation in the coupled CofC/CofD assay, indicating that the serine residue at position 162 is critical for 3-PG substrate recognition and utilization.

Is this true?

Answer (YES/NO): YES